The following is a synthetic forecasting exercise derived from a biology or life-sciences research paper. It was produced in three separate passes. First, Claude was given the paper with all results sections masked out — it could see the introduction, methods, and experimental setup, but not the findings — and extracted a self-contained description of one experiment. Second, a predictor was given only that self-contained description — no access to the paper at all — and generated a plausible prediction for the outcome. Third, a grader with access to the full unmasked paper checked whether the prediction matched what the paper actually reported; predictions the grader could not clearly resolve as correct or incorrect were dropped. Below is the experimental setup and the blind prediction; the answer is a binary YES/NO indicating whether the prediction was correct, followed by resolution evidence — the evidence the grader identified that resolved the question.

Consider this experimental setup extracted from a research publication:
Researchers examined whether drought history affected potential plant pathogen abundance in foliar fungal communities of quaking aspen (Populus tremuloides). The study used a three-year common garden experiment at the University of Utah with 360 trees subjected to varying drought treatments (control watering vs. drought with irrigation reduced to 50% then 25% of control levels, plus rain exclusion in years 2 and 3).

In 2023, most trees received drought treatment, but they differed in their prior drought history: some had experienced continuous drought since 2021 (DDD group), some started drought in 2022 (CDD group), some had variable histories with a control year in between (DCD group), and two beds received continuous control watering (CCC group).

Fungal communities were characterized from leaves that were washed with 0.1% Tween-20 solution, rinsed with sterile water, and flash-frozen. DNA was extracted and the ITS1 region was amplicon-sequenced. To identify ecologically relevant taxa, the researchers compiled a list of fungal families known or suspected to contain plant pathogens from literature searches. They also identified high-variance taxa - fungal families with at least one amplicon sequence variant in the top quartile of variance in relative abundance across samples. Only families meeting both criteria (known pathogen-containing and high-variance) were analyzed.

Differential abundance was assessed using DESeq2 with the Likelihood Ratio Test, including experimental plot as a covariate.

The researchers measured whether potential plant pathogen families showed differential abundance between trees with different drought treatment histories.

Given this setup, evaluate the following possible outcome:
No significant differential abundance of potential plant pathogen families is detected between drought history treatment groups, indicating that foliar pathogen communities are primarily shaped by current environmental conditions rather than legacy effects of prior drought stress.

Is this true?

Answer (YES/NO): NO